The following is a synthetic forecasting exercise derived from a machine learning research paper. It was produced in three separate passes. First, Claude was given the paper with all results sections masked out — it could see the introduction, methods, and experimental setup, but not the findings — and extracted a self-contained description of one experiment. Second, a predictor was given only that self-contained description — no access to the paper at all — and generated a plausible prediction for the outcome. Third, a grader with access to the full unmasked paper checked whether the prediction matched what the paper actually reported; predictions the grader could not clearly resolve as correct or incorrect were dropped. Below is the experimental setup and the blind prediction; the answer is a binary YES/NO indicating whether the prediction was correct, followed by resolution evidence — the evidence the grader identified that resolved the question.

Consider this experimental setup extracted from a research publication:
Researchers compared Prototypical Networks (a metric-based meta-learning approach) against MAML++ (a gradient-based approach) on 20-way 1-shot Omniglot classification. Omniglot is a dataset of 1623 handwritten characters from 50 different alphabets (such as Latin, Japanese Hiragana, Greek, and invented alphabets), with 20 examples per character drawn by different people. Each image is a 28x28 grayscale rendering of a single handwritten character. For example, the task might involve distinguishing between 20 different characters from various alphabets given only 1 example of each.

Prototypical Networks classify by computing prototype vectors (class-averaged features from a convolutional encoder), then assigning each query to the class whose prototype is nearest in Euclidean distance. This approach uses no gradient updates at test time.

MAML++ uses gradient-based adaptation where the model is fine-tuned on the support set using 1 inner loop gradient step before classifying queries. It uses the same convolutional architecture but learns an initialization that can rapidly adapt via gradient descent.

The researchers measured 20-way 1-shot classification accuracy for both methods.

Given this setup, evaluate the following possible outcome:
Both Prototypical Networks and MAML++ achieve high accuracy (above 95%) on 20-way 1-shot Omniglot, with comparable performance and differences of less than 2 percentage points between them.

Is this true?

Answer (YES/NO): NO